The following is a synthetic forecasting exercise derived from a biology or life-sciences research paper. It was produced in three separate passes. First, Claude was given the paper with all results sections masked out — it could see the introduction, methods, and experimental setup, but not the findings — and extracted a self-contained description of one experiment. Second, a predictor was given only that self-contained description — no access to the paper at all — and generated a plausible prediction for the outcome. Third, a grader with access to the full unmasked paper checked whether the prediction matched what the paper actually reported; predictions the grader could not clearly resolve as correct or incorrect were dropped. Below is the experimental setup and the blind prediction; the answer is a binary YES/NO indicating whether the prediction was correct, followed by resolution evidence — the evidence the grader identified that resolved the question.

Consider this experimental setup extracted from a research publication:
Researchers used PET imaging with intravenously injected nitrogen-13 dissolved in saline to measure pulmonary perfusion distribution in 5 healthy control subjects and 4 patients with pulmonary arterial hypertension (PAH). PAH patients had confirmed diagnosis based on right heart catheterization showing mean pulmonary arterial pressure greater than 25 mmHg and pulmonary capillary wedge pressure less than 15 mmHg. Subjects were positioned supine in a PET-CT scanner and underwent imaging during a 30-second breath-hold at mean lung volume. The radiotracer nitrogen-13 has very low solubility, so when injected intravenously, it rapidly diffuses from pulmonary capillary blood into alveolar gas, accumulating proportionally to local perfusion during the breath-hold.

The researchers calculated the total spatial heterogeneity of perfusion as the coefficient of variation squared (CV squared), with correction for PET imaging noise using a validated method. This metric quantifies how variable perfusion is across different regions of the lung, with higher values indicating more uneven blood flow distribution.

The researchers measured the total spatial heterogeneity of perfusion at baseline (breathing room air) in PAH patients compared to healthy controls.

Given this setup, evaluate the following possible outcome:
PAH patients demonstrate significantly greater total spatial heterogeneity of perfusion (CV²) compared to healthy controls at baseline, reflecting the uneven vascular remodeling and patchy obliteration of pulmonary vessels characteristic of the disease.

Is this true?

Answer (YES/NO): NO